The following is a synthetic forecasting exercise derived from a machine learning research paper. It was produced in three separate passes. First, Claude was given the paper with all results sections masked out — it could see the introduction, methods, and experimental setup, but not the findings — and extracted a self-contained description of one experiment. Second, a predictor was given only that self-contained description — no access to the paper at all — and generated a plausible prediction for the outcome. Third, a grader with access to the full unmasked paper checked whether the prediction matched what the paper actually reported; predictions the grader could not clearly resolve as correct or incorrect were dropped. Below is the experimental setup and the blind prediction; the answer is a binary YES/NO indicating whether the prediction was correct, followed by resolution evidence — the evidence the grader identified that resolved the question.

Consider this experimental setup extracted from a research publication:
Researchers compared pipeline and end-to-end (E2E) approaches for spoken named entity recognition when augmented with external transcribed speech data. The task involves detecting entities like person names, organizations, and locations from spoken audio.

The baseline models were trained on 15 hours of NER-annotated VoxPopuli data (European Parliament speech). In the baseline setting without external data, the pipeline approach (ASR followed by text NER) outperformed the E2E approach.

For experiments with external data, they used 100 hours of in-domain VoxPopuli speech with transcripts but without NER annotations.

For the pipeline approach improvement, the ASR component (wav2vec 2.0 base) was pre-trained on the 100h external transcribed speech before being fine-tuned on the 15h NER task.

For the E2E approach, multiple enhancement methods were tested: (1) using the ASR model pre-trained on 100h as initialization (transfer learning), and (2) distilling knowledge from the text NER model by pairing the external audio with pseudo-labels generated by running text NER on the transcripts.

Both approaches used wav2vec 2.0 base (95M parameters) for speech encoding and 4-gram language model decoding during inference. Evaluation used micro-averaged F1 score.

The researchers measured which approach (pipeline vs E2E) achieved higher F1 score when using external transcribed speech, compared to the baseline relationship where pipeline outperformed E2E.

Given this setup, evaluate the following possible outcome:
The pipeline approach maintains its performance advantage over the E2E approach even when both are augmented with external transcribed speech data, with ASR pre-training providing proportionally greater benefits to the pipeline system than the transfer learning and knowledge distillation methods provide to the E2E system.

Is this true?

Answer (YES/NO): NO